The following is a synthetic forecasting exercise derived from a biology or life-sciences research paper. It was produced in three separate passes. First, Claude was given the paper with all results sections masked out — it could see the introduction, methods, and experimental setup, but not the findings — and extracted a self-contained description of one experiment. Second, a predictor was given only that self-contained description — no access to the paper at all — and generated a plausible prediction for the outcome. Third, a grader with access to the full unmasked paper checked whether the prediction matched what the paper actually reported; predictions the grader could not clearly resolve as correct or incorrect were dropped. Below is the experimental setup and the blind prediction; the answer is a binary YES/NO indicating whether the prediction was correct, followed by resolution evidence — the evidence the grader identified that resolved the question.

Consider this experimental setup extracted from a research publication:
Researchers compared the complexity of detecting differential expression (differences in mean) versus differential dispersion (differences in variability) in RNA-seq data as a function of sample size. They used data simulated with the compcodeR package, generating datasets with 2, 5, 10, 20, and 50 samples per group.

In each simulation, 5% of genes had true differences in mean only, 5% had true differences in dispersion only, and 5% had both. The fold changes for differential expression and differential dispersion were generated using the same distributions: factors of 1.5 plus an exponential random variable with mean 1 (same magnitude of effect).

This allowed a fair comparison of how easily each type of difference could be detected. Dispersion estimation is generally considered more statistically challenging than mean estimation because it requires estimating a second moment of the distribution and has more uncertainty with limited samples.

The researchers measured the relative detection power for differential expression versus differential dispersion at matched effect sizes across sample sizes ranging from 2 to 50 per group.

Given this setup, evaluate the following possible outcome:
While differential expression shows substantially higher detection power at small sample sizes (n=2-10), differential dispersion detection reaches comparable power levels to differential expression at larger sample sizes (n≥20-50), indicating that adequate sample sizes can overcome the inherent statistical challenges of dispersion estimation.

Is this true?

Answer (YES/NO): NO